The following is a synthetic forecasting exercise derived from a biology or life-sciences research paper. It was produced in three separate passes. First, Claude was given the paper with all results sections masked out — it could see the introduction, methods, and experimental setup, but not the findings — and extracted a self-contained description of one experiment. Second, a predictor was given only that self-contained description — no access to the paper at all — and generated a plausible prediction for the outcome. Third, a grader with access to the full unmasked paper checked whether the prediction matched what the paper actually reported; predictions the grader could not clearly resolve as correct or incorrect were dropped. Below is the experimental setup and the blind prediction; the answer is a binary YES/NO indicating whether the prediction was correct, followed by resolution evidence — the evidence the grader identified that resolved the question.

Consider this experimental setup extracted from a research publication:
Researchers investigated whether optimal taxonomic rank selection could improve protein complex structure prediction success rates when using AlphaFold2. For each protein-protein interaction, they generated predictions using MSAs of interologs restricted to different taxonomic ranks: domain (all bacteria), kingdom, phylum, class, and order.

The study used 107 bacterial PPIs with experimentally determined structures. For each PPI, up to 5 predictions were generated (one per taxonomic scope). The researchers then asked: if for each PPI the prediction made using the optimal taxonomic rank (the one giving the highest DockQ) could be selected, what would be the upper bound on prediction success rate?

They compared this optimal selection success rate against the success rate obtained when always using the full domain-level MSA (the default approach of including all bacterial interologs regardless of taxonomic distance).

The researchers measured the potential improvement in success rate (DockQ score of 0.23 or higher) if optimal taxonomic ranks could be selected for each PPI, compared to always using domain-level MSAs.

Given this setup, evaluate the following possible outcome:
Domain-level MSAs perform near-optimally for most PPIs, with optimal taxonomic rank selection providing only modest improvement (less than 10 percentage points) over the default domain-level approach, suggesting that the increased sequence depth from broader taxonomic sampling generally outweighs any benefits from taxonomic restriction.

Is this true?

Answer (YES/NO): NO